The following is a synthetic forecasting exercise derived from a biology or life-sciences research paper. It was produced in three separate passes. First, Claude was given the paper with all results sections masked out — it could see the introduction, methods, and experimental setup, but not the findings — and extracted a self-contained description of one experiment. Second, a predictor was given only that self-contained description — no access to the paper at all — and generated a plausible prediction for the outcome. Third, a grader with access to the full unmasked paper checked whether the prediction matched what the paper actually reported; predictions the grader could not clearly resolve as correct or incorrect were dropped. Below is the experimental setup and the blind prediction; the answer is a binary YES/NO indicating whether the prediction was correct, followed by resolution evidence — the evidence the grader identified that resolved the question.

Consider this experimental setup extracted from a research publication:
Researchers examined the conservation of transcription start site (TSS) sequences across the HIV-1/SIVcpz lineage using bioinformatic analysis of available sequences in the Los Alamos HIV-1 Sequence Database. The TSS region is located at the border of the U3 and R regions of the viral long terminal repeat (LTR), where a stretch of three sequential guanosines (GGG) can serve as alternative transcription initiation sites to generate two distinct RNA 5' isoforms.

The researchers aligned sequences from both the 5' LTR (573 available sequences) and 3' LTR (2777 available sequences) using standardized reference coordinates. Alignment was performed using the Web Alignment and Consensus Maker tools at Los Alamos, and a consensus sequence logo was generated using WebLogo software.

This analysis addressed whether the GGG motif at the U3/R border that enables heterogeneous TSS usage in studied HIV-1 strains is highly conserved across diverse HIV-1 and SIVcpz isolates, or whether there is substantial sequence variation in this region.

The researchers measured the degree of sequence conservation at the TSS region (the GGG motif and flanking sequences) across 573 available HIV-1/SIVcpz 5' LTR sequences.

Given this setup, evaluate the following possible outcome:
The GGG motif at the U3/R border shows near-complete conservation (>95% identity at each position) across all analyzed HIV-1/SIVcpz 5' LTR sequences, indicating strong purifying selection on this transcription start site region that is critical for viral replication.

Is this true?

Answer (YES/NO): YES